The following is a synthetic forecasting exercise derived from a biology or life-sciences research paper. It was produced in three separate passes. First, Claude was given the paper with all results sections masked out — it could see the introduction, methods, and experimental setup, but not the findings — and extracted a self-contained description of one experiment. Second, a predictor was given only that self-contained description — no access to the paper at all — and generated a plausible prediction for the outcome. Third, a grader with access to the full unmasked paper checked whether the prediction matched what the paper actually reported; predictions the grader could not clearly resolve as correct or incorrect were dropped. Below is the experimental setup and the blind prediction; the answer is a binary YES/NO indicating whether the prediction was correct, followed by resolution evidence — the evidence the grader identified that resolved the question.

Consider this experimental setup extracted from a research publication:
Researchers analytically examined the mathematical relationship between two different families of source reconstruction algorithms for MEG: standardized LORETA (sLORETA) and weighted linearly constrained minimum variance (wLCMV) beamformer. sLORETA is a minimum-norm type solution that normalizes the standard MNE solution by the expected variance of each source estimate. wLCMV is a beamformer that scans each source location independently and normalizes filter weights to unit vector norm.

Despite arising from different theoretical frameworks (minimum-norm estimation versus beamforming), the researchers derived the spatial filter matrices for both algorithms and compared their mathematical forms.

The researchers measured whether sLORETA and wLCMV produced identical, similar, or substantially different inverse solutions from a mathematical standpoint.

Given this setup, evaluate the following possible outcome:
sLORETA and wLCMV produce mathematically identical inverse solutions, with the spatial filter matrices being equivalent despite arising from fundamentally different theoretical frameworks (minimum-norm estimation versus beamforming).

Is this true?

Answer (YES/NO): NO